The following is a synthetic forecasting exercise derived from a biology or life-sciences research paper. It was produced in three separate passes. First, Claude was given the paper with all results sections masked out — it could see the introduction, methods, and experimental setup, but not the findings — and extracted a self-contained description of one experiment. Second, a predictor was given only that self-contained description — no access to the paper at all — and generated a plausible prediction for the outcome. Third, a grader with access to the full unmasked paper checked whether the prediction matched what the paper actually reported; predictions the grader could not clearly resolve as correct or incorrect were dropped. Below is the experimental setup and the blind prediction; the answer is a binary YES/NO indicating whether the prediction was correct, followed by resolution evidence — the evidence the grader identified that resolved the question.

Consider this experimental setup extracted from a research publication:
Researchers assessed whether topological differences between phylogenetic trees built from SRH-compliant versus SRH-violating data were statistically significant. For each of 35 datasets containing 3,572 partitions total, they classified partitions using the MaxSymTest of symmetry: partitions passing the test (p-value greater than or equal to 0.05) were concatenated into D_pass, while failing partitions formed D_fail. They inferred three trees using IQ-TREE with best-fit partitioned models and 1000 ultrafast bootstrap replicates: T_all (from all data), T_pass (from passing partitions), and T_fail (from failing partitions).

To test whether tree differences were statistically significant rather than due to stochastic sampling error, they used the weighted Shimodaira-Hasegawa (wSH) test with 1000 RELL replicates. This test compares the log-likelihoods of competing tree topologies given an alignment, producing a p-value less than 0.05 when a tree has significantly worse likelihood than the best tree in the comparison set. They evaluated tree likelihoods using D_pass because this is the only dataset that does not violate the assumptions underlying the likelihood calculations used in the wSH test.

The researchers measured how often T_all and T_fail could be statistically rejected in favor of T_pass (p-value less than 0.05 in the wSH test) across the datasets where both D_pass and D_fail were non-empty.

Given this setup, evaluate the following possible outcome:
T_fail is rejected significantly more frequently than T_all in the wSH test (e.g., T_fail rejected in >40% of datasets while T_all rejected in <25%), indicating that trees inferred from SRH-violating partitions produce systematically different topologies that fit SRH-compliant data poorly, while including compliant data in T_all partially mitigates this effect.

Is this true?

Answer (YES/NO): NO